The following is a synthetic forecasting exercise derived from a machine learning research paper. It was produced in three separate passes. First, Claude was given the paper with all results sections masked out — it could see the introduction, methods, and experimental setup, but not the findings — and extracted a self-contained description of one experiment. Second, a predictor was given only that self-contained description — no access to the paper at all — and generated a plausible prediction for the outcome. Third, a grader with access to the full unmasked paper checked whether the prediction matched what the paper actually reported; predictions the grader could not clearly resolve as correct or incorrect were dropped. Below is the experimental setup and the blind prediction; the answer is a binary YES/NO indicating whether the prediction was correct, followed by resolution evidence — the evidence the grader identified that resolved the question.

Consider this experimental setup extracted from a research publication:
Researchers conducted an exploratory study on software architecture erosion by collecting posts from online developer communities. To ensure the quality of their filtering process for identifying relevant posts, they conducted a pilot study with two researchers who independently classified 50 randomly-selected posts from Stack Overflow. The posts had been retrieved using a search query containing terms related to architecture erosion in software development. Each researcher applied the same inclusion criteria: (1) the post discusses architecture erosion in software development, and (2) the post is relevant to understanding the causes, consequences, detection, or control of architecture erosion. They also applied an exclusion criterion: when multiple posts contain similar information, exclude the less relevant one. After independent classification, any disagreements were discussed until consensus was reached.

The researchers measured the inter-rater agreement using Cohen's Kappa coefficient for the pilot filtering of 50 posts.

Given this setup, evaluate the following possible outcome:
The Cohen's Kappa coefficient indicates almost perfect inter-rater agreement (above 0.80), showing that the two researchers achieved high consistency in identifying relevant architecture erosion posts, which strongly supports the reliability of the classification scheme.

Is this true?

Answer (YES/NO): NO